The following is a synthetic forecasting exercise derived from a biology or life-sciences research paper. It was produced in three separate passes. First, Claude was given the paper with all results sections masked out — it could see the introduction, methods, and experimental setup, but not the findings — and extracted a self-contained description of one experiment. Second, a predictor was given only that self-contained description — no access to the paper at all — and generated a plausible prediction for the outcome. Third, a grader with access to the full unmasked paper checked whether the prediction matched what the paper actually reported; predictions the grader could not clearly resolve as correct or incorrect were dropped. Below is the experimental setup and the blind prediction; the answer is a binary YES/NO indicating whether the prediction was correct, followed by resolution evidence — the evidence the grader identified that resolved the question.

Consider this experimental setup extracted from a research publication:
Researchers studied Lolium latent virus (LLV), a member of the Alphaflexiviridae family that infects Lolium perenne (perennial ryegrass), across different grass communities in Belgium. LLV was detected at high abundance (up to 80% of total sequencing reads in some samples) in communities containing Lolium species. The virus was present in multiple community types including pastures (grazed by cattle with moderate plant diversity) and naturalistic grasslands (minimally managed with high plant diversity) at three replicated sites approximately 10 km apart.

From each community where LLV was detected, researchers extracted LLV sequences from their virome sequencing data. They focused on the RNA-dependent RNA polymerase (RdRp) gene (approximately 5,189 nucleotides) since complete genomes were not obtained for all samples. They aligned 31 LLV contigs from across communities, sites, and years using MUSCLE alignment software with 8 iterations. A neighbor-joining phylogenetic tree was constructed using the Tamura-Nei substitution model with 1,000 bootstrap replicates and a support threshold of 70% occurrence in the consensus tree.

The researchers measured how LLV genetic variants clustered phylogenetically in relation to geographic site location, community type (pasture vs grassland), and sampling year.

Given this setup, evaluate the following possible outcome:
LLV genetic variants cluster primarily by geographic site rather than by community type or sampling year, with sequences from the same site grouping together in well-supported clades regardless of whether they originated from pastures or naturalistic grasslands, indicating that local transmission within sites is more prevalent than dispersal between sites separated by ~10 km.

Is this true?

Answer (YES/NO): NO